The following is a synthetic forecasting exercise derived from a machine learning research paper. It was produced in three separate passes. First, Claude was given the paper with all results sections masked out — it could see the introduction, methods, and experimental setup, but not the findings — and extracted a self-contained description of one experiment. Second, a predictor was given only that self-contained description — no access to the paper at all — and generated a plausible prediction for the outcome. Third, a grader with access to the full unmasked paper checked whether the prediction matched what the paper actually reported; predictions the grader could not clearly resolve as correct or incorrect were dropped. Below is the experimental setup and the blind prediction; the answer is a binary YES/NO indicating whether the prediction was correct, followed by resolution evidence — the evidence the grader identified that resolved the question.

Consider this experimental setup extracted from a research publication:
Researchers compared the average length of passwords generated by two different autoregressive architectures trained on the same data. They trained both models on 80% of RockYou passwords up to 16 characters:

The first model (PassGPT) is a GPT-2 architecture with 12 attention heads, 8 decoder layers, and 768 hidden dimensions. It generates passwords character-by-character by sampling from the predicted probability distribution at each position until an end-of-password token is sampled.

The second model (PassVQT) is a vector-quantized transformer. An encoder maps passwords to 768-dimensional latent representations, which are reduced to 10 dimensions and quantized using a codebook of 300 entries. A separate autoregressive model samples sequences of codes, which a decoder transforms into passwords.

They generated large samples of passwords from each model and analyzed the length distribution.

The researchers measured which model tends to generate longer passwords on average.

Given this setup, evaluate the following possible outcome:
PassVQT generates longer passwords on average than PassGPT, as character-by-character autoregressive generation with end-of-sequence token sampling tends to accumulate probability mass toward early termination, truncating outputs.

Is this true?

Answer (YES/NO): YES